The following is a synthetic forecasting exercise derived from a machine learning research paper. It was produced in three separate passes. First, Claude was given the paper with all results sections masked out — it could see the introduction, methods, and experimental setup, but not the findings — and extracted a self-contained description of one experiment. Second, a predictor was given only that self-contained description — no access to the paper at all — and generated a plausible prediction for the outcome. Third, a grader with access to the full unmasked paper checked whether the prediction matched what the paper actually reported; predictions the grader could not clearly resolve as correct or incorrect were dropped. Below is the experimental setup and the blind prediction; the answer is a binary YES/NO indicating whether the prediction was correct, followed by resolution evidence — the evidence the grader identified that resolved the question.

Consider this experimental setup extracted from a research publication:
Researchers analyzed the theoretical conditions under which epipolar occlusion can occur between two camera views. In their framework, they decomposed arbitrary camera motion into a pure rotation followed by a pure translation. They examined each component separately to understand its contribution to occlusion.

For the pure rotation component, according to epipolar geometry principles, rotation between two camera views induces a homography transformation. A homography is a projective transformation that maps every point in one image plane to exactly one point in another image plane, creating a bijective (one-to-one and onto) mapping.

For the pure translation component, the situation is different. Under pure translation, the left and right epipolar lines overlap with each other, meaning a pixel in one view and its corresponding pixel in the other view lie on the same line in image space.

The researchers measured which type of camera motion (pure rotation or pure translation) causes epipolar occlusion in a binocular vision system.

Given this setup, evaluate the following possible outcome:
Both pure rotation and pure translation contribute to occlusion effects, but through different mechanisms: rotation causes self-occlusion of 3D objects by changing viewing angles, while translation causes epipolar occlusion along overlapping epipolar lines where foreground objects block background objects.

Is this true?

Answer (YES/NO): NO